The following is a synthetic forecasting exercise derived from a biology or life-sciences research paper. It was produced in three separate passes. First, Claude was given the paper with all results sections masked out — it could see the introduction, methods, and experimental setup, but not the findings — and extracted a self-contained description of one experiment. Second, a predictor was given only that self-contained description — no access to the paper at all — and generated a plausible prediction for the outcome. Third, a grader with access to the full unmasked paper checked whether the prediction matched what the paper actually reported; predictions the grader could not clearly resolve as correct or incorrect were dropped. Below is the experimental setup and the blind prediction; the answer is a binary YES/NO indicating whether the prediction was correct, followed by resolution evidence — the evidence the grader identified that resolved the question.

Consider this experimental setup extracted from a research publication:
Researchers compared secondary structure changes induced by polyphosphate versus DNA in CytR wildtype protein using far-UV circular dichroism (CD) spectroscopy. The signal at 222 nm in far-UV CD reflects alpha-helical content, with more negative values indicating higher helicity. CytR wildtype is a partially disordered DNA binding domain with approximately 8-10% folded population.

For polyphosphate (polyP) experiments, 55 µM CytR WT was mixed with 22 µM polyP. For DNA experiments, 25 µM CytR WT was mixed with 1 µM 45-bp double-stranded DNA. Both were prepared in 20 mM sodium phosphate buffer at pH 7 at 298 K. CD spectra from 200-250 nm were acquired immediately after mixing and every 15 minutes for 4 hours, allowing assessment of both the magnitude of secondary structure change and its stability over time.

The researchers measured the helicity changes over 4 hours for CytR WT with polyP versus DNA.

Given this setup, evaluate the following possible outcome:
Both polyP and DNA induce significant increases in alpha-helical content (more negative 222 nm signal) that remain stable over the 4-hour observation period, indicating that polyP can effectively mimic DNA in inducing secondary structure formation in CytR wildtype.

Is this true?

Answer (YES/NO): NO